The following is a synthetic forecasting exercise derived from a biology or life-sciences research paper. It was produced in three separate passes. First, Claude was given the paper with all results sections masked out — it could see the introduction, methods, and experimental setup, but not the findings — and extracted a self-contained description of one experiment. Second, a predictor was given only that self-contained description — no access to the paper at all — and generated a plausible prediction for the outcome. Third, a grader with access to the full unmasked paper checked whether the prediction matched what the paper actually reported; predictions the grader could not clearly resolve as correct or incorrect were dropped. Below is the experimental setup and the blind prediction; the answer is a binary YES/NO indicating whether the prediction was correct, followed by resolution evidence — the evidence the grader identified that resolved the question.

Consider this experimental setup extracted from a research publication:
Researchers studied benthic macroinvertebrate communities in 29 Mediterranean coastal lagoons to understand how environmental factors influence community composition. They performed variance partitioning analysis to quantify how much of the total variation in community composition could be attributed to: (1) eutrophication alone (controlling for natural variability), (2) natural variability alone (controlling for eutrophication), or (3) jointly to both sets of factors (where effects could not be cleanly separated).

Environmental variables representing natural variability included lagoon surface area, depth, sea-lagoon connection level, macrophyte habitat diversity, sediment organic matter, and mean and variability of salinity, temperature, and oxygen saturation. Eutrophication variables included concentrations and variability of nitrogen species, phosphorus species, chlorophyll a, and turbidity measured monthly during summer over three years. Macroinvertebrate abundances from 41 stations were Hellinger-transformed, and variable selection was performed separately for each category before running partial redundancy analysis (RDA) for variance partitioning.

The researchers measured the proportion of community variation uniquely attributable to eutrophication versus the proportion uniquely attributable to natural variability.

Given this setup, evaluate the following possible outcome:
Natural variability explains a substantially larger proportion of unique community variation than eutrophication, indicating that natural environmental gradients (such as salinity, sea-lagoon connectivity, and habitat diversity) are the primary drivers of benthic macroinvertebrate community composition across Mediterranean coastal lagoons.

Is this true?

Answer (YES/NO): YES